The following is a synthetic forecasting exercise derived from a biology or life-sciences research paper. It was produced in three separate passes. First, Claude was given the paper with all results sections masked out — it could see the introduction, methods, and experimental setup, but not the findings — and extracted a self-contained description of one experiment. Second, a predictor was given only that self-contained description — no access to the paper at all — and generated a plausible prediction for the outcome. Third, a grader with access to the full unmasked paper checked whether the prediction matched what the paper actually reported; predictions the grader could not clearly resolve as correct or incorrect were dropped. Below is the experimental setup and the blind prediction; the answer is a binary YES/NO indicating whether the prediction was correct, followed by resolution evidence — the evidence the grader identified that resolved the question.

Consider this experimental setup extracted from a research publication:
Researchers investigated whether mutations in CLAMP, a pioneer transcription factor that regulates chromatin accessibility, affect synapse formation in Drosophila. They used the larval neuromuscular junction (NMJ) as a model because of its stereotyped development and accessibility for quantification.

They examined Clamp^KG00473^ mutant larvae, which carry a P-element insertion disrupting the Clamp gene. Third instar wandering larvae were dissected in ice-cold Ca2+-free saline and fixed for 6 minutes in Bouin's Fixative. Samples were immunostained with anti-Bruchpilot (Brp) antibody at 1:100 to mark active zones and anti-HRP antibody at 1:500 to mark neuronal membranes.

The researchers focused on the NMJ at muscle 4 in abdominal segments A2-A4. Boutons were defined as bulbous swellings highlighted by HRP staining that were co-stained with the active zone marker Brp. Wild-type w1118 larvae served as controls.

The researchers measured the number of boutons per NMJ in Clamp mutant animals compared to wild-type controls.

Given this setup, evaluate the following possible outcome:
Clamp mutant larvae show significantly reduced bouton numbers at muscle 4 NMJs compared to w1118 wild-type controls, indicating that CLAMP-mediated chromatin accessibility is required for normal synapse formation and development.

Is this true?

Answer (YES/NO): NO